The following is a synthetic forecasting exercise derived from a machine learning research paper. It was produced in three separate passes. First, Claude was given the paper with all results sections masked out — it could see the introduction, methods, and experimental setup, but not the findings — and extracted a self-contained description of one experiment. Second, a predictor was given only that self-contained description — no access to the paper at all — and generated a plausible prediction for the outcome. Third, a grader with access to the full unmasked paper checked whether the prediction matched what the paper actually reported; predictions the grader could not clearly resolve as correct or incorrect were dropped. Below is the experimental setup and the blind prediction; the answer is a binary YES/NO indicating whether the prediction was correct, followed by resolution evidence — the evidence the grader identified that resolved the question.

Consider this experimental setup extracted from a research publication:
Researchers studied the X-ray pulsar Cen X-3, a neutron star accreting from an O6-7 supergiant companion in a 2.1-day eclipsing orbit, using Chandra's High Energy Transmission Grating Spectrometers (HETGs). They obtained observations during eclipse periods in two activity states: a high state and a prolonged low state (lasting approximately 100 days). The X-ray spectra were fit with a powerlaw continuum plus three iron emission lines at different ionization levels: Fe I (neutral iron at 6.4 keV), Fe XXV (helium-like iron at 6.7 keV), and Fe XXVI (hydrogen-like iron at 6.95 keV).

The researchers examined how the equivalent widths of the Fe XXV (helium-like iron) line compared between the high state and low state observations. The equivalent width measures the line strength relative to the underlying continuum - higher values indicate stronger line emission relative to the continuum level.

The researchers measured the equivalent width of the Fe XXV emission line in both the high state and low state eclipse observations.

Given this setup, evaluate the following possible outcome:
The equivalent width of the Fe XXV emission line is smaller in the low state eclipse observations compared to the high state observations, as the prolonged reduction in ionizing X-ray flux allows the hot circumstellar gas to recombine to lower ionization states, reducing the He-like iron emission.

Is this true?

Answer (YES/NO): NO